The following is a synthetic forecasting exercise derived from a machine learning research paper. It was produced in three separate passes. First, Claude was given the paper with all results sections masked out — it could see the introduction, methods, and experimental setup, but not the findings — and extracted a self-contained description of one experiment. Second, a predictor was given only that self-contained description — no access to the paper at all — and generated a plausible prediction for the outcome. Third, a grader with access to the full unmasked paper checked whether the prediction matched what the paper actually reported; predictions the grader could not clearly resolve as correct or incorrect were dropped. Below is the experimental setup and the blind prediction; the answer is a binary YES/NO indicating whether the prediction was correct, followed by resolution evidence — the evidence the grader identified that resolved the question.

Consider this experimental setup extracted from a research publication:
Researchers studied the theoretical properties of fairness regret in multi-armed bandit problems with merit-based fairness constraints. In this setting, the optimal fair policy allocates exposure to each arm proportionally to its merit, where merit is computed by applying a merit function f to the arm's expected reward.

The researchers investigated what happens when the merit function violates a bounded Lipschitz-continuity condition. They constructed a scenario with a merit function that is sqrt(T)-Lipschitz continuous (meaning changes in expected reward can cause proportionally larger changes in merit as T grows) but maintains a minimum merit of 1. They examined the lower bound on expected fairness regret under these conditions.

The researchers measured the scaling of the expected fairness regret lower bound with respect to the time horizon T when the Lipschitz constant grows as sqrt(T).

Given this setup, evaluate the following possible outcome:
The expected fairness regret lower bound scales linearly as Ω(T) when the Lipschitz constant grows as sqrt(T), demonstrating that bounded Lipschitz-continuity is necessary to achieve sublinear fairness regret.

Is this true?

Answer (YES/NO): YES